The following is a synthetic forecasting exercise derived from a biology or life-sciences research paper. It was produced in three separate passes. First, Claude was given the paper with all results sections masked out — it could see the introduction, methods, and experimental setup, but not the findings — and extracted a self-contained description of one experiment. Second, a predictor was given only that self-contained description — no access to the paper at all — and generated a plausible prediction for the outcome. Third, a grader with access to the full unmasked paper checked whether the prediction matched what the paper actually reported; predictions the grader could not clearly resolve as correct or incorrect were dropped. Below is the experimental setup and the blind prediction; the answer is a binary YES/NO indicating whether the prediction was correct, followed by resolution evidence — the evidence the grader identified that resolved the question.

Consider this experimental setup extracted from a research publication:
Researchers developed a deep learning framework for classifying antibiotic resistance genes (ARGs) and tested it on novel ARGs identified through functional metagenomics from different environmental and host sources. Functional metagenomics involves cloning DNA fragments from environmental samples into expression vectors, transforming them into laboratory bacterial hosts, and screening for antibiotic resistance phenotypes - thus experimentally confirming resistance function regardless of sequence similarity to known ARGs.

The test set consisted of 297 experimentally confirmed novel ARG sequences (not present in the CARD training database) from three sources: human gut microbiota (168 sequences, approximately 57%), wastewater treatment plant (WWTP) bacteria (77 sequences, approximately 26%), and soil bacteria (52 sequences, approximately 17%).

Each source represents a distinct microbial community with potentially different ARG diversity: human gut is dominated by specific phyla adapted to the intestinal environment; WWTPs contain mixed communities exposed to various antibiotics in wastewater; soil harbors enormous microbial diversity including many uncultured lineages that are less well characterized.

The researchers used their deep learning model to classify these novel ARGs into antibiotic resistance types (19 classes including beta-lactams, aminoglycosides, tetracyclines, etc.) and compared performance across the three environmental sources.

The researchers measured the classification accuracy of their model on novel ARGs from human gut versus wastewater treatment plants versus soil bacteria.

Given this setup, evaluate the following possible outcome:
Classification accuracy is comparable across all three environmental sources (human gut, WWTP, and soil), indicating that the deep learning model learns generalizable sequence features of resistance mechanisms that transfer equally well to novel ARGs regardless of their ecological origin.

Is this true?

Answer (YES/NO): NO